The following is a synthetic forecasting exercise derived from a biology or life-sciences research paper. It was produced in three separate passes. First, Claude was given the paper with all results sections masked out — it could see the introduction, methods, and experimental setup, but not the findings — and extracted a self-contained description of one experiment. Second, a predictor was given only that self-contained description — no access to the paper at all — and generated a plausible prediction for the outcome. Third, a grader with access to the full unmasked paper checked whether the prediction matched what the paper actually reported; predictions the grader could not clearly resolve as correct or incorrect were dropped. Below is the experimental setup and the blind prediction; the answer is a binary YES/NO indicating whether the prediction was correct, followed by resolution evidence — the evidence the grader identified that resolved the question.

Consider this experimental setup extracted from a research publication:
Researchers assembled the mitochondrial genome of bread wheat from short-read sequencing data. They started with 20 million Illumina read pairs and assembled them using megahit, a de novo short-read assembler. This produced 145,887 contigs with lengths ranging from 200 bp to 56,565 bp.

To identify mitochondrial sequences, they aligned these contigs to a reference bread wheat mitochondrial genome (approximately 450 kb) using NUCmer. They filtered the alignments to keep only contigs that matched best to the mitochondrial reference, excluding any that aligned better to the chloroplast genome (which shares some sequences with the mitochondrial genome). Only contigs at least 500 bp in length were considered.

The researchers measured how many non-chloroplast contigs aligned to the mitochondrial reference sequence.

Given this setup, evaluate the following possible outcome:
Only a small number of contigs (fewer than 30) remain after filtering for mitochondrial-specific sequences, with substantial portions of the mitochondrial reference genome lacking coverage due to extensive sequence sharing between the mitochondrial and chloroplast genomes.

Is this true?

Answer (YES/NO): NO